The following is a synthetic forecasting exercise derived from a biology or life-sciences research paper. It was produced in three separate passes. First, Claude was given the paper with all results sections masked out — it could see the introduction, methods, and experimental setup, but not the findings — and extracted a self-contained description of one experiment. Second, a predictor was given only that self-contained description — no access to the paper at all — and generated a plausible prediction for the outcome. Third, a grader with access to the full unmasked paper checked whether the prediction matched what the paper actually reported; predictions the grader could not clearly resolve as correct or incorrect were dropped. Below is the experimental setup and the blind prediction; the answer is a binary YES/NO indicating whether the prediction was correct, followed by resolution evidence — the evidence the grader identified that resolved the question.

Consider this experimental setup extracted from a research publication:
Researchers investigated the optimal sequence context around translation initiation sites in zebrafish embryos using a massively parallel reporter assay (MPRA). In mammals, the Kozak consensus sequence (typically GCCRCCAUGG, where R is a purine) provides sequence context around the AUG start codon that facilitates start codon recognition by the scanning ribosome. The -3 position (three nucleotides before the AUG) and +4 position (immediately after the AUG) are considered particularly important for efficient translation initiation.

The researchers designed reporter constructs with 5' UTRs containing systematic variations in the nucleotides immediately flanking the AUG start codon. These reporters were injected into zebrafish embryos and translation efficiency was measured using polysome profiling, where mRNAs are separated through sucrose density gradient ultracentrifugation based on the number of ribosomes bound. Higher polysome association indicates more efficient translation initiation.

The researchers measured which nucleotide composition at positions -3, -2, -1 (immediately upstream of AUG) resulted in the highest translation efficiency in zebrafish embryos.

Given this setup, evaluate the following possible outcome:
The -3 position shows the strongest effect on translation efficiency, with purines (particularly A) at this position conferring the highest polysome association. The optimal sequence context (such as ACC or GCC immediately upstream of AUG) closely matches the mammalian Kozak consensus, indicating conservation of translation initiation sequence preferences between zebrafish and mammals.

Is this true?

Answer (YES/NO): NO